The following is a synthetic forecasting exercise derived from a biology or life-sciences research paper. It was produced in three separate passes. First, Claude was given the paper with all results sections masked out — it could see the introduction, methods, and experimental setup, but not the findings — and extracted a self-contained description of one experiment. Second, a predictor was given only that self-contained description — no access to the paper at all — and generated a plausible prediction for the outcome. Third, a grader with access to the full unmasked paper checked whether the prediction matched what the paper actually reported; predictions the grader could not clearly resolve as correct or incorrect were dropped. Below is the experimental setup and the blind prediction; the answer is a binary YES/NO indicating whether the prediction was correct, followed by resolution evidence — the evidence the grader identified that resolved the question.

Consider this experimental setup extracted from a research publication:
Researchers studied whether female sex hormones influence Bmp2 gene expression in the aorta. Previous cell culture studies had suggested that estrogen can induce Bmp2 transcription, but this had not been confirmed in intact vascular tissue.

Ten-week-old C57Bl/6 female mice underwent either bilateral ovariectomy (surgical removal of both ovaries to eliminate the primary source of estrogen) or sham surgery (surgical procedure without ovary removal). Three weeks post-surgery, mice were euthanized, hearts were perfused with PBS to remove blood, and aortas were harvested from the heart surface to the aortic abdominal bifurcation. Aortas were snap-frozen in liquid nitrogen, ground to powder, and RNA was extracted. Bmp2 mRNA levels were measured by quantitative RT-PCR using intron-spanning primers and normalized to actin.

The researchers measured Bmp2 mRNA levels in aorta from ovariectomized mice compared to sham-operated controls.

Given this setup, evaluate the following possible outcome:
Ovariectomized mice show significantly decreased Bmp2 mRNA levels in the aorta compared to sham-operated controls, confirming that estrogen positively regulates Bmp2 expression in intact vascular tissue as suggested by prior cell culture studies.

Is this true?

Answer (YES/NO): YES